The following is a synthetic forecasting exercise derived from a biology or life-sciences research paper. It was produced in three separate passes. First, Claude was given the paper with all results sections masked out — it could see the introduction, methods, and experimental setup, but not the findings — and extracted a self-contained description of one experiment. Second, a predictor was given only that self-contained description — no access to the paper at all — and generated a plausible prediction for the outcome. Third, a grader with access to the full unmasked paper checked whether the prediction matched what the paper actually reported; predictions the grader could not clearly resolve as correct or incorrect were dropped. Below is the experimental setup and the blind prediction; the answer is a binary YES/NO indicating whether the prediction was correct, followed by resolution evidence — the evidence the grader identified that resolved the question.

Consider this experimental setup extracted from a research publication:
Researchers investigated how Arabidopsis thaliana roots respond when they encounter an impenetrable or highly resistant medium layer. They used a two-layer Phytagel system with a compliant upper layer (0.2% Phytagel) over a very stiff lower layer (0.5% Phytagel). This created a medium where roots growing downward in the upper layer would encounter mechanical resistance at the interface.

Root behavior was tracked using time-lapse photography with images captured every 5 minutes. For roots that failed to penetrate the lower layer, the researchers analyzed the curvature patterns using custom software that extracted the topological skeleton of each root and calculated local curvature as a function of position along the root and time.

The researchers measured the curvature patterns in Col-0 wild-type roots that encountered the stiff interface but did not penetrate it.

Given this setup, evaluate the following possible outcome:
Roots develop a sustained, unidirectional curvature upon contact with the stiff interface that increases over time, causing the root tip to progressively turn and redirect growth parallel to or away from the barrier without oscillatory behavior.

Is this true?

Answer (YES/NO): NO